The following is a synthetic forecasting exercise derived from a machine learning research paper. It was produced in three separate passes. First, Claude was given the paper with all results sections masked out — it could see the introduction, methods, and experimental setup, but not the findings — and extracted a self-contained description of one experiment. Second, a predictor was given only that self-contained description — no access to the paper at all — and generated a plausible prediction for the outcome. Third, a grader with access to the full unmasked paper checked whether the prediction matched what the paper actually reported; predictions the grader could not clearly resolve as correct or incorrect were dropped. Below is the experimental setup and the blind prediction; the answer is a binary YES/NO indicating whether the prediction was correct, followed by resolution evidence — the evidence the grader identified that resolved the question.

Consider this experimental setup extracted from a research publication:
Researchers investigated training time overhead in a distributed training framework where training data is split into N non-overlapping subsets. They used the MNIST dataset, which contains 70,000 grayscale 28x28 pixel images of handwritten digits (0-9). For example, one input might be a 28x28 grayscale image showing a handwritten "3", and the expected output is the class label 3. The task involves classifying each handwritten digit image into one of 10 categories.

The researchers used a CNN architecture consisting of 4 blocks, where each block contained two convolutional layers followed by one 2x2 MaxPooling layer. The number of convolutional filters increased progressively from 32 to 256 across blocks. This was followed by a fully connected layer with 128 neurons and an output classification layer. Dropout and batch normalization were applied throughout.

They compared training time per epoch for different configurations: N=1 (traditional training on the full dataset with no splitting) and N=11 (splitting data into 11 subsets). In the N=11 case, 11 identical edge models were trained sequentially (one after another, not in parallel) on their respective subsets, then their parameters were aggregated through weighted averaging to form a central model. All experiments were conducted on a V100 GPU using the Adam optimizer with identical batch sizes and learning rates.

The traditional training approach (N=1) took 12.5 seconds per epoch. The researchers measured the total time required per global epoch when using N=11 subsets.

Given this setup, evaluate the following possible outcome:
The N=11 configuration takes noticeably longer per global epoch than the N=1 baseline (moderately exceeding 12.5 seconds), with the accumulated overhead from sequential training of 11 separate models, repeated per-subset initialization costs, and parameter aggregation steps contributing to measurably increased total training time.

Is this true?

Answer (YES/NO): NO